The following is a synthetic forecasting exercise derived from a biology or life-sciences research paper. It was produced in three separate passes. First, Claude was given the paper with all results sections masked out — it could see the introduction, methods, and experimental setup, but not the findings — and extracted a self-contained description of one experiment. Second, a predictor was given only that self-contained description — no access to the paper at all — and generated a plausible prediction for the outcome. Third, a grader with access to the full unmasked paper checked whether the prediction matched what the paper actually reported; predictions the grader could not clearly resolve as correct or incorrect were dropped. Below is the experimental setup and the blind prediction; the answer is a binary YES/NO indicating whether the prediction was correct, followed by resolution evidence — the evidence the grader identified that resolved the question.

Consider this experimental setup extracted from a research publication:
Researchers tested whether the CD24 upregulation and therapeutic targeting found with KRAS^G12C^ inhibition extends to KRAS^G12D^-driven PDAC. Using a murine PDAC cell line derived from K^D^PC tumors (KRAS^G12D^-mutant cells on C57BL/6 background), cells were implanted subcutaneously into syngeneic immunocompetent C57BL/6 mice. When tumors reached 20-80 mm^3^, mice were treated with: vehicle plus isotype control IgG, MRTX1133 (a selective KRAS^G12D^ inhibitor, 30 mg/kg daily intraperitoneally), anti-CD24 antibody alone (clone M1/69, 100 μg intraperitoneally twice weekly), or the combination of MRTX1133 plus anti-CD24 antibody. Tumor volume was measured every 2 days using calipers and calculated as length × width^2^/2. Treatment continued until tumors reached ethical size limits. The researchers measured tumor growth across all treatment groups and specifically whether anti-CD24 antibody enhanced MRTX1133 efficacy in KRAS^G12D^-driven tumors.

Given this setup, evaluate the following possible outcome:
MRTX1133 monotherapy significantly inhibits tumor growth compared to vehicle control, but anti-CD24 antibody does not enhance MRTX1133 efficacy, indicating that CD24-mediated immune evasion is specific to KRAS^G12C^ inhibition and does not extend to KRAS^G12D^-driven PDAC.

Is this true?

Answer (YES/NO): NO